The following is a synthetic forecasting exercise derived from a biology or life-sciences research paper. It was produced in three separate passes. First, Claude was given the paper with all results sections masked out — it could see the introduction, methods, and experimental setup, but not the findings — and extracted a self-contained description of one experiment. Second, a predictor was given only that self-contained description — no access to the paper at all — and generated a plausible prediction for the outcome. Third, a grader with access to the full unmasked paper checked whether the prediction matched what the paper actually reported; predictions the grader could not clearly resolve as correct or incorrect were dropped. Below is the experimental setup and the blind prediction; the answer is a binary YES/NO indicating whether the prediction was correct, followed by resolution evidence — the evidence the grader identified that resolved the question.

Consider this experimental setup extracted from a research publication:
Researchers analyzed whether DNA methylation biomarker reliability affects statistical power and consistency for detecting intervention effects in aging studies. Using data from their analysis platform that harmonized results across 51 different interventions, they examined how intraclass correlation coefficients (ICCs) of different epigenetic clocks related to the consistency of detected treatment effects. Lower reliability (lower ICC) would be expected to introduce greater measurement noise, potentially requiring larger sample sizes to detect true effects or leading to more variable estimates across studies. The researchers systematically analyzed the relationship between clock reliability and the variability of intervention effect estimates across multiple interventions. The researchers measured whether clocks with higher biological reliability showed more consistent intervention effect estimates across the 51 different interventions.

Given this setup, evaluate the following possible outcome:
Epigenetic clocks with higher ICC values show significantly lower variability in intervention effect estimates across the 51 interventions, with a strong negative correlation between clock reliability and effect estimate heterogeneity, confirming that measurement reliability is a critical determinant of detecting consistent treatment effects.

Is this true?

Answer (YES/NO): NO